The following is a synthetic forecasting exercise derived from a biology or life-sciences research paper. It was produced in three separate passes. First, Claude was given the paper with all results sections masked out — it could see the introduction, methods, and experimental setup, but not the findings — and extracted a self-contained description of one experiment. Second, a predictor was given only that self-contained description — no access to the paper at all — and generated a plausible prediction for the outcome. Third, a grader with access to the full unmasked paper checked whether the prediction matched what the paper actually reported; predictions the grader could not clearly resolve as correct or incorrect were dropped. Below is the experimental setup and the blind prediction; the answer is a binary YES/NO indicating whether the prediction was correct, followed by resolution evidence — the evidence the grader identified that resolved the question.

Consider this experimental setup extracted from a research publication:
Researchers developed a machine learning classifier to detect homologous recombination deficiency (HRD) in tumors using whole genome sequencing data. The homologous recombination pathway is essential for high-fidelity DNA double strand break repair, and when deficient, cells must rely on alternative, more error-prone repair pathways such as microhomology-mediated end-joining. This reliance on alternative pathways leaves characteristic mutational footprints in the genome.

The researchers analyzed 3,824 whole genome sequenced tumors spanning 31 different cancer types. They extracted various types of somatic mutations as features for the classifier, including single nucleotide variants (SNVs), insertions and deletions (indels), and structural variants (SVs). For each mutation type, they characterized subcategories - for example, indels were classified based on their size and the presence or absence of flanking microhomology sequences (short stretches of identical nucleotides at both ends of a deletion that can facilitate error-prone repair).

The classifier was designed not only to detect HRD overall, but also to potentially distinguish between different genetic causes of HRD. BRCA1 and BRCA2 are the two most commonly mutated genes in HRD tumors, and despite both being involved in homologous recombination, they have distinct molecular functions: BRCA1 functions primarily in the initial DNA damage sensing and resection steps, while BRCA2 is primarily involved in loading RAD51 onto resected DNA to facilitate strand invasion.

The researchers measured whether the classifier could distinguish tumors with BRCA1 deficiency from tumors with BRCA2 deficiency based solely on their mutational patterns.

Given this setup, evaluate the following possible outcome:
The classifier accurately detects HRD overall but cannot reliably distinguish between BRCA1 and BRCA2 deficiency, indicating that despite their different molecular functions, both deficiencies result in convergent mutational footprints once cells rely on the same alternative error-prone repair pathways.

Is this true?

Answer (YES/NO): NO